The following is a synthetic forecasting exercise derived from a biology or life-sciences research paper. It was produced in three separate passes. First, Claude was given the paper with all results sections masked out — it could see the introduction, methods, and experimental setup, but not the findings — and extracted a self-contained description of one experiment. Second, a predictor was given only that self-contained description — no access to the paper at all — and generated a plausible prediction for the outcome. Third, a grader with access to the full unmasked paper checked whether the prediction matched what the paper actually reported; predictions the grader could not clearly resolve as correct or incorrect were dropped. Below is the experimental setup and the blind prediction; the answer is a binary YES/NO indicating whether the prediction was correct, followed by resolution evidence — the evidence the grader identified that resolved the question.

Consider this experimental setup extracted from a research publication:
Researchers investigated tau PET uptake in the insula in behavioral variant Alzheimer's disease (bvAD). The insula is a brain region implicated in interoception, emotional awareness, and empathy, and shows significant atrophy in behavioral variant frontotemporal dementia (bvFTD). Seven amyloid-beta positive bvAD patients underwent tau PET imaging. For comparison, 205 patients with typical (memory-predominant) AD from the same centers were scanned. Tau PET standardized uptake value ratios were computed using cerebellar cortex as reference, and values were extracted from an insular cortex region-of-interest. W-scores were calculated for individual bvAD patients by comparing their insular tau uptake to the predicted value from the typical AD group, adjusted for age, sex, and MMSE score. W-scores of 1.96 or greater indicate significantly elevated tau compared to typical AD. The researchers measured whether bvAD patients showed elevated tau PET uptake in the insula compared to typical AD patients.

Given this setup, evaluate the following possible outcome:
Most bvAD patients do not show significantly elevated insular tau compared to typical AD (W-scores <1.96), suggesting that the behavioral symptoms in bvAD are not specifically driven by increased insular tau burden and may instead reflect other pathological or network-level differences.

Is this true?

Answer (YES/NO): YES